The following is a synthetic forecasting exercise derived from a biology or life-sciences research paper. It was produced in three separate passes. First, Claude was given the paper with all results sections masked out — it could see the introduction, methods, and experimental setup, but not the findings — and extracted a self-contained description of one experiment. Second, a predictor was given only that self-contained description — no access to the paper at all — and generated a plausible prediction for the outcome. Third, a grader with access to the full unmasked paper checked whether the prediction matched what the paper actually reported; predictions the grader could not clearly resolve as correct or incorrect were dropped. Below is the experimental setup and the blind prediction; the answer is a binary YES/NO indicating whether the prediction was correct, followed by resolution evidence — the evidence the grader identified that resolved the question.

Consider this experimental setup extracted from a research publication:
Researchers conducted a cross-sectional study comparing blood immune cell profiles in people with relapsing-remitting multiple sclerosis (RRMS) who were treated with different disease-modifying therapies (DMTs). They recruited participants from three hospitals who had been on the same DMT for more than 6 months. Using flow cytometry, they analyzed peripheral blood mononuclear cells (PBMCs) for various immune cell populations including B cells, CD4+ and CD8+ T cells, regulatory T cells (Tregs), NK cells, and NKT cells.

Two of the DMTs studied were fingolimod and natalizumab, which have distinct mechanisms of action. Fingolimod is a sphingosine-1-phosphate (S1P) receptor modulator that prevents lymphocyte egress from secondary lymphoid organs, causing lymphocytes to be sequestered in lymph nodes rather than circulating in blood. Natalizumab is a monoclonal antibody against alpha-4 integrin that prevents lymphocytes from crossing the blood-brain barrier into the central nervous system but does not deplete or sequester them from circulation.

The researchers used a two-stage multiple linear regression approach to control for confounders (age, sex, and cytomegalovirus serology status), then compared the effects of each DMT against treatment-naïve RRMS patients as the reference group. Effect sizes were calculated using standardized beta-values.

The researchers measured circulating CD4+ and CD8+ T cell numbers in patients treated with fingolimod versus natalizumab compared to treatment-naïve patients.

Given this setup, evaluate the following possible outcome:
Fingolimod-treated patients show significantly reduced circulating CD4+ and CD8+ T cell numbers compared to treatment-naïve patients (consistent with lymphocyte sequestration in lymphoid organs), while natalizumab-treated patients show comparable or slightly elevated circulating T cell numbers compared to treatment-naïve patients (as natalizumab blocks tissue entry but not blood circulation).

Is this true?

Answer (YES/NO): YES